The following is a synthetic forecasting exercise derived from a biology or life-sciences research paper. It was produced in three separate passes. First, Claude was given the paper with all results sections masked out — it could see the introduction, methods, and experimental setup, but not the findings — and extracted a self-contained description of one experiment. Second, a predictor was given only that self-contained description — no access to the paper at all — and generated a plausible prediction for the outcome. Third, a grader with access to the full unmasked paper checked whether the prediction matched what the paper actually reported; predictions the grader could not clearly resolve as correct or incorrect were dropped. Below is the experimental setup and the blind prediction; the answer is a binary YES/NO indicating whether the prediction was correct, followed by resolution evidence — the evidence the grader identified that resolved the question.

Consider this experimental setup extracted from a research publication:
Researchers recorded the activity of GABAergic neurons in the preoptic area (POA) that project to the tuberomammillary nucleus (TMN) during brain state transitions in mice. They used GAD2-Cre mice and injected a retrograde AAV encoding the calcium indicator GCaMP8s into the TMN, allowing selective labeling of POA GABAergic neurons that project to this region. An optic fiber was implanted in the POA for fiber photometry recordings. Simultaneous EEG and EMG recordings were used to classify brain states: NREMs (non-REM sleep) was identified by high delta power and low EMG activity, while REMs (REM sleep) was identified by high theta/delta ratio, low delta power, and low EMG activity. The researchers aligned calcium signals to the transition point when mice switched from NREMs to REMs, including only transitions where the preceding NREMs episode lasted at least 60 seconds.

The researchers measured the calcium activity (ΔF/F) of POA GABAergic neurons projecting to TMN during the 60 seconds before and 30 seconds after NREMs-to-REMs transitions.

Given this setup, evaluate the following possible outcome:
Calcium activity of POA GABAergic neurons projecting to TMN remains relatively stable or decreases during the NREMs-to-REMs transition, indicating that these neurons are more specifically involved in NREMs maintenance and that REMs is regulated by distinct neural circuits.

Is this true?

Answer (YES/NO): NO